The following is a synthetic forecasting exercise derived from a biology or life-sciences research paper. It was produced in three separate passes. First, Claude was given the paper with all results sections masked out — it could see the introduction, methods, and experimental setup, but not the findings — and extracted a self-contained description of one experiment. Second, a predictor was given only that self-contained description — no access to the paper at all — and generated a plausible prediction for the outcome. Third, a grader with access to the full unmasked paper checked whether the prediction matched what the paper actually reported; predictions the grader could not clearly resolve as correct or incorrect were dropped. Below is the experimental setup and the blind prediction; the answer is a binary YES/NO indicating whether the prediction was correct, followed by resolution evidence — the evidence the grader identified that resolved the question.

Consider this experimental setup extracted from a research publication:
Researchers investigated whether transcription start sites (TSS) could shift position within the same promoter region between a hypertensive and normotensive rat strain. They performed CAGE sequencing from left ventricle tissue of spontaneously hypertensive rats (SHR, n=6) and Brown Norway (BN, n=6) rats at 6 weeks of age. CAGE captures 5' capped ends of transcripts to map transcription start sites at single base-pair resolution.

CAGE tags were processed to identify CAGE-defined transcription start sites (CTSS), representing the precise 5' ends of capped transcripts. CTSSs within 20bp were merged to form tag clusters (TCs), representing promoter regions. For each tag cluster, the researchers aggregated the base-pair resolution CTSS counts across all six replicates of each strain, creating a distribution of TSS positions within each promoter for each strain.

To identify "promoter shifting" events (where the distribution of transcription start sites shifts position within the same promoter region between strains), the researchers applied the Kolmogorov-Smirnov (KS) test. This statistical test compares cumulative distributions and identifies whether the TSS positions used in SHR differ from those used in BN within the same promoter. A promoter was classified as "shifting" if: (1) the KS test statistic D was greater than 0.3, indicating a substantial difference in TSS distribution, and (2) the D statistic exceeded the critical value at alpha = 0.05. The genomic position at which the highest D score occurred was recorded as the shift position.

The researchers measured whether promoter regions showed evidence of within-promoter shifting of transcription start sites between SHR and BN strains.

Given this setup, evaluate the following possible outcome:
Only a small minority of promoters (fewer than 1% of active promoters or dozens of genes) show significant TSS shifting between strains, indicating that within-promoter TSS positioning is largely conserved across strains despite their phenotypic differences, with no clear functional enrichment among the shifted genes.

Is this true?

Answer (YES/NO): NO